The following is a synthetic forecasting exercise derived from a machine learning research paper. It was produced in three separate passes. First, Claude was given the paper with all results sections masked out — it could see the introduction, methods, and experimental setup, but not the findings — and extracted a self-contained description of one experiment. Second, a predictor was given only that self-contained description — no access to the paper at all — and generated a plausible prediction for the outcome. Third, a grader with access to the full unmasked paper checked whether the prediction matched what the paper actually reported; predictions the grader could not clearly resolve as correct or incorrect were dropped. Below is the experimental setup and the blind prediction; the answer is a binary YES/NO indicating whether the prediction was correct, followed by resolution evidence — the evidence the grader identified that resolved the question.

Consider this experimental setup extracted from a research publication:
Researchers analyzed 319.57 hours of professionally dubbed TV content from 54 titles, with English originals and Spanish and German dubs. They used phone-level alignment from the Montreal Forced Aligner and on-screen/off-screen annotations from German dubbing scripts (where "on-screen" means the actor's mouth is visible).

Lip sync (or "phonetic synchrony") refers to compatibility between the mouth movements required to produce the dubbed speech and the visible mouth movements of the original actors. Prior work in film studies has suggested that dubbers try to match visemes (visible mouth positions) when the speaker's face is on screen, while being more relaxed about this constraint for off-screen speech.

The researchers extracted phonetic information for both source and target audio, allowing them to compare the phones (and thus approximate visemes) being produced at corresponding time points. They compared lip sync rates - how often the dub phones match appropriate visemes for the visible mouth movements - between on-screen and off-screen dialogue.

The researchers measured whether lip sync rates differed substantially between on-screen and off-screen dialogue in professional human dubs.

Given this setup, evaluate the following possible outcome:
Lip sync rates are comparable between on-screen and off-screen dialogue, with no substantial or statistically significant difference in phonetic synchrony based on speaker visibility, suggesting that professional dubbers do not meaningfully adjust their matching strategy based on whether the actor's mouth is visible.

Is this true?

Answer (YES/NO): NO